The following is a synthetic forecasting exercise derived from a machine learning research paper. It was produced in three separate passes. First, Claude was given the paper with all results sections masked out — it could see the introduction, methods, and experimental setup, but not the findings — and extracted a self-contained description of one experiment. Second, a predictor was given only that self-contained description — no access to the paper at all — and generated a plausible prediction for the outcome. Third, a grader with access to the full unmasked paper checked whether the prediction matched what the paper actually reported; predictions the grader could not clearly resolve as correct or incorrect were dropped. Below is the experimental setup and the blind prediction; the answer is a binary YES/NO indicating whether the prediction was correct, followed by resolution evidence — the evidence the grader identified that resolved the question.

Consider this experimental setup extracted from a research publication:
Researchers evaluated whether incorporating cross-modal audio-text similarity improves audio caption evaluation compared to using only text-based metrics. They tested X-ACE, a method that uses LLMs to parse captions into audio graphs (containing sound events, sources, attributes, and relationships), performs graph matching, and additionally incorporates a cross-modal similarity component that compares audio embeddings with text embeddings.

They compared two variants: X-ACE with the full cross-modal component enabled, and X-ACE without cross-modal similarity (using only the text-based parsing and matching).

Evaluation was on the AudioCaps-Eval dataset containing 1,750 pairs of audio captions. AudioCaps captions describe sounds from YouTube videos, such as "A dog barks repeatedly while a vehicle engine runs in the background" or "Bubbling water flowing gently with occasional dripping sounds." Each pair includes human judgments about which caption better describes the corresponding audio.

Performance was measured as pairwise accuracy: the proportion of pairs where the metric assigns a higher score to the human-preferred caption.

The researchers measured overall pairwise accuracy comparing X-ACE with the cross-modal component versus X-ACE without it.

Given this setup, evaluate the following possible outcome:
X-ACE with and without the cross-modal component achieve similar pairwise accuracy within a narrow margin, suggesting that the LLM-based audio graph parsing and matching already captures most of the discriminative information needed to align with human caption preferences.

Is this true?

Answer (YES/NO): NO